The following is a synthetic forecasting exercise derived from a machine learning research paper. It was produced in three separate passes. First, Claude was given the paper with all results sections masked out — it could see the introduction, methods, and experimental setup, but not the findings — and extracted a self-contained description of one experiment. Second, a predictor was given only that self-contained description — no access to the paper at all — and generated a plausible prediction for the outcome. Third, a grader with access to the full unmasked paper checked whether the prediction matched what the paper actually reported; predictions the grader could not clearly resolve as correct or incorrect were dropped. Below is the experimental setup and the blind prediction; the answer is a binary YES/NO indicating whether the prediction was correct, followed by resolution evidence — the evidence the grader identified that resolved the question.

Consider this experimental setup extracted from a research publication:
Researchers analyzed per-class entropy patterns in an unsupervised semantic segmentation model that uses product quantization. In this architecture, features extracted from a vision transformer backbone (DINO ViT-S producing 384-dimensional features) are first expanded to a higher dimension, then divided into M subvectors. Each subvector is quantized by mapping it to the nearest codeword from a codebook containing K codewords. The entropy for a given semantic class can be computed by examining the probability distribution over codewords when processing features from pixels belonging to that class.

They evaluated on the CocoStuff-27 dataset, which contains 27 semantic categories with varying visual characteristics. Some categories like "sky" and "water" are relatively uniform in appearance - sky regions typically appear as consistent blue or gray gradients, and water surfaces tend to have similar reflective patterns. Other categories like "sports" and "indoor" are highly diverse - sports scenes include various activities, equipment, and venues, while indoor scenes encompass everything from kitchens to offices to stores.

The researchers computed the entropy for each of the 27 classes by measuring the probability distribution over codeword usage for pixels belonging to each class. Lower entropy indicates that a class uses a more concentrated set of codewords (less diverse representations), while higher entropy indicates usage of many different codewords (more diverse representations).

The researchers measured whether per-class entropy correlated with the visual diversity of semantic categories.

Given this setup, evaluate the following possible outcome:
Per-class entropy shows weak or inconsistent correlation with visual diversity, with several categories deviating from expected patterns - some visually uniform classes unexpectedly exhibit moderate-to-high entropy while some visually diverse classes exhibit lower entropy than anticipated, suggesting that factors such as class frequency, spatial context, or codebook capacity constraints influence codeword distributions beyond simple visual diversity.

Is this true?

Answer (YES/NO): NO